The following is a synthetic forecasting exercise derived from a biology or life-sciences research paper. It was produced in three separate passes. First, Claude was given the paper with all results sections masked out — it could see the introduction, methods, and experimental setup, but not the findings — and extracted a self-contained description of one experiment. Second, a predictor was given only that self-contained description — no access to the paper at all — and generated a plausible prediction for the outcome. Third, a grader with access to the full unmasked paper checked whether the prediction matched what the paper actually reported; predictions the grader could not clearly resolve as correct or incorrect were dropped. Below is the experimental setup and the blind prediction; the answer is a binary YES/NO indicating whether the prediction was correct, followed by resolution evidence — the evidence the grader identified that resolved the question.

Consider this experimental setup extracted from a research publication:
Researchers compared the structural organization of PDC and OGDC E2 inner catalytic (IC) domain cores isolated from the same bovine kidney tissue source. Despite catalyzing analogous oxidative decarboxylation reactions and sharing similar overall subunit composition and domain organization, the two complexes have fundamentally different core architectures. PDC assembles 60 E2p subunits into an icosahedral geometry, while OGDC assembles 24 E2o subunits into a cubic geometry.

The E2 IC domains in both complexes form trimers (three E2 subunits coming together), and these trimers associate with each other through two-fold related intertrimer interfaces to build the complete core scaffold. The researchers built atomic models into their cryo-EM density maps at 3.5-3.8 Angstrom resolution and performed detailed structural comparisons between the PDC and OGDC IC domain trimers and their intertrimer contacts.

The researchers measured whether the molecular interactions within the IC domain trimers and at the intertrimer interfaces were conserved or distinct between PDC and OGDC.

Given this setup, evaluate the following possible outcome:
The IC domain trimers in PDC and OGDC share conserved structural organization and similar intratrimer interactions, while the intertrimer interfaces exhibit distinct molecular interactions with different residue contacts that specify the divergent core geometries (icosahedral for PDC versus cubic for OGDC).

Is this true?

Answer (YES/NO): NO